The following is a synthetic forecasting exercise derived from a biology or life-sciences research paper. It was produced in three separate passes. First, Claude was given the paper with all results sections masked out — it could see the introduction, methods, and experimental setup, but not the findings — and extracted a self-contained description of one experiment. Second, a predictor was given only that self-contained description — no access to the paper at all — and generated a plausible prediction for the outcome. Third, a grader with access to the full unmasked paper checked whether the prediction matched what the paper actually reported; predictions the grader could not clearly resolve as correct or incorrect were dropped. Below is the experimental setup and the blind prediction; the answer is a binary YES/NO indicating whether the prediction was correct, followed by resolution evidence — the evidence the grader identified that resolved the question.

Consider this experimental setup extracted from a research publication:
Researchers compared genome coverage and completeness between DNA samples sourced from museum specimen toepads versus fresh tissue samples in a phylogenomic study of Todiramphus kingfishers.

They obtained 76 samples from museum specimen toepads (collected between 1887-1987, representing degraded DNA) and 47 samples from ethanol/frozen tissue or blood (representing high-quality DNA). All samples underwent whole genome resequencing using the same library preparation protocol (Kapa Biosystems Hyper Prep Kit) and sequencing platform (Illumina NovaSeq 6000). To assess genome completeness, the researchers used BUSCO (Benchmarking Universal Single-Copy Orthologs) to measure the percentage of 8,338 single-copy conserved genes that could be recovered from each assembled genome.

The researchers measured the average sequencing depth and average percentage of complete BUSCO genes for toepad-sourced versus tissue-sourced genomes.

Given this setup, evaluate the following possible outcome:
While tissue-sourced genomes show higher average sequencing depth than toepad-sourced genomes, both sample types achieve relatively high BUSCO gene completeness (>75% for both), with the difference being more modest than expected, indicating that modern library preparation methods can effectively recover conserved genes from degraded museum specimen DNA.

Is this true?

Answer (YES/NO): NO